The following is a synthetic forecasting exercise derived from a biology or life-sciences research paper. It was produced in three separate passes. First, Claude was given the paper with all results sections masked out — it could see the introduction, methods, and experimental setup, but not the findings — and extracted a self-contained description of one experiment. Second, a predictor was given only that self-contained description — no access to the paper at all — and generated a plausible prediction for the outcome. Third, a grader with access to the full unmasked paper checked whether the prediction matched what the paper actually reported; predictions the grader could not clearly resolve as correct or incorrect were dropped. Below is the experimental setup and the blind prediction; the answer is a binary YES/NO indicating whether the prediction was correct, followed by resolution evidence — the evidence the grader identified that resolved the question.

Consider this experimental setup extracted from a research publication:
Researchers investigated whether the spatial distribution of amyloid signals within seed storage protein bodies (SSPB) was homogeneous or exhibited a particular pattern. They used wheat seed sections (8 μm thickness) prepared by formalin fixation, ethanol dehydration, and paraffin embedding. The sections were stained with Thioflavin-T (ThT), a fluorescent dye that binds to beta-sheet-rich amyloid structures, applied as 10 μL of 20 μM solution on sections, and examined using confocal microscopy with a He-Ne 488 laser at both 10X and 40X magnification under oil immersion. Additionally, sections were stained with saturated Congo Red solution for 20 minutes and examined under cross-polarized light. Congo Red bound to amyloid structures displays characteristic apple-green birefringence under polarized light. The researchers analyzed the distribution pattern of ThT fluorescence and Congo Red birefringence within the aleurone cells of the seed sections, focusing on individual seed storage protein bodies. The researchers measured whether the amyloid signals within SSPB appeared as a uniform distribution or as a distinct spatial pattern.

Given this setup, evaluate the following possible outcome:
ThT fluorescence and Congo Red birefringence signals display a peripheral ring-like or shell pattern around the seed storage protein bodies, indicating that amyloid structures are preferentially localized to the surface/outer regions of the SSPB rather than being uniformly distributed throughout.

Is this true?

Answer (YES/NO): NO